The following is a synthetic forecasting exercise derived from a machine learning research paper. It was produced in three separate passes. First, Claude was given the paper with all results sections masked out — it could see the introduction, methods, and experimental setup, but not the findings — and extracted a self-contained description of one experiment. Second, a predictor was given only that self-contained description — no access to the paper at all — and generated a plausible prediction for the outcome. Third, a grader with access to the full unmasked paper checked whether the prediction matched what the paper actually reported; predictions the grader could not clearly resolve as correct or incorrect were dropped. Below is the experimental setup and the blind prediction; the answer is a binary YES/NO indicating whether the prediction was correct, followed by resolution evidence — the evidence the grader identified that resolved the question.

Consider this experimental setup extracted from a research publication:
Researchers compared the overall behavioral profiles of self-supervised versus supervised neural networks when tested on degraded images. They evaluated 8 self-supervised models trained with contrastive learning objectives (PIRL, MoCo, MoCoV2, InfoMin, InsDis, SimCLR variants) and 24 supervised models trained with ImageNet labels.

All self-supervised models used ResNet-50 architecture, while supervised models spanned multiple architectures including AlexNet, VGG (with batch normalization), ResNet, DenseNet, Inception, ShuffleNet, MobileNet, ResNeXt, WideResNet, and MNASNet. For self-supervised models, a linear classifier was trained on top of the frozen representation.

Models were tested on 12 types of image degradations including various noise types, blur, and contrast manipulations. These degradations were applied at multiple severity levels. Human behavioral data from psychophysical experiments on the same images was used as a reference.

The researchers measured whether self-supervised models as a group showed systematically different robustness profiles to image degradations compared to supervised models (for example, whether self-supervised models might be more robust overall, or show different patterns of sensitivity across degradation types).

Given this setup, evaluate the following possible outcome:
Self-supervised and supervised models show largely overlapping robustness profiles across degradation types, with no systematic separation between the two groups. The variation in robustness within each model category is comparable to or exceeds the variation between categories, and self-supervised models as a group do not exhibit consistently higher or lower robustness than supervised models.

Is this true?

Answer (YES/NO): YES